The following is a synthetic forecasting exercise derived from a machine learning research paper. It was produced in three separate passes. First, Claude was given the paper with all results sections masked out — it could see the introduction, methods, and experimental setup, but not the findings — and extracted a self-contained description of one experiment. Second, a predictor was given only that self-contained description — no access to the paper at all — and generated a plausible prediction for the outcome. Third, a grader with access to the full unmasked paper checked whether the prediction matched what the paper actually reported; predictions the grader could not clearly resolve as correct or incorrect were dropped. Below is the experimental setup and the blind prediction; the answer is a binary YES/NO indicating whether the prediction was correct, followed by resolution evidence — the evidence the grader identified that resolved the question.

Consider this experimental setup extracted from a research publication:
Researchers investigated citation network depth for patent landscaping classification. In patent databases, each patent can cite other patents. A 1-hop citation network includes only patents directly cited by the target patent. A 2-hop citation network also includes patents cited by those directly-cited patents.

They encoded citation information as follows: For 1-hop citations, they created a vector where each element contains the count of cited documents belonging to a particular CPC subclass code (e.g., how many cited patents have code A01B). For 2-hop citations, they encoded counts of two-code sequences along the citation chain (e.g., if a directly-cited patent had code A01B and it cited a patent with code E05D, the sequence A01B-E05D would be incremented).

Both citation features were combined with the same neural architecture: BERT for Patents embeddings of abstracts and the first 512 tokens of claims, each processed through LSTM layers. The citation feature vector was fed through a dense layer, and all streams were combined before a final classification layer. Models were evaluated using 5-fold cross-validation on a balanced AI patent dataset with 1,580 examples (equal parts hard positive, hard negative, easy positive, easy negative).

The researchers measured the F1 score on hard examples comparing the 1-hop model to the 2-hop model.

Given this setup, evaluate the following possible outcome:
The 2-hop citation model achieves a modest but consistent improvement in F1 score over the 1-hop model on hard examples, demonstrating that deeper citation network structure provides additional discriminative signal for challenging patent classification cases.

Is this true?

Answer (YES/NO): NO